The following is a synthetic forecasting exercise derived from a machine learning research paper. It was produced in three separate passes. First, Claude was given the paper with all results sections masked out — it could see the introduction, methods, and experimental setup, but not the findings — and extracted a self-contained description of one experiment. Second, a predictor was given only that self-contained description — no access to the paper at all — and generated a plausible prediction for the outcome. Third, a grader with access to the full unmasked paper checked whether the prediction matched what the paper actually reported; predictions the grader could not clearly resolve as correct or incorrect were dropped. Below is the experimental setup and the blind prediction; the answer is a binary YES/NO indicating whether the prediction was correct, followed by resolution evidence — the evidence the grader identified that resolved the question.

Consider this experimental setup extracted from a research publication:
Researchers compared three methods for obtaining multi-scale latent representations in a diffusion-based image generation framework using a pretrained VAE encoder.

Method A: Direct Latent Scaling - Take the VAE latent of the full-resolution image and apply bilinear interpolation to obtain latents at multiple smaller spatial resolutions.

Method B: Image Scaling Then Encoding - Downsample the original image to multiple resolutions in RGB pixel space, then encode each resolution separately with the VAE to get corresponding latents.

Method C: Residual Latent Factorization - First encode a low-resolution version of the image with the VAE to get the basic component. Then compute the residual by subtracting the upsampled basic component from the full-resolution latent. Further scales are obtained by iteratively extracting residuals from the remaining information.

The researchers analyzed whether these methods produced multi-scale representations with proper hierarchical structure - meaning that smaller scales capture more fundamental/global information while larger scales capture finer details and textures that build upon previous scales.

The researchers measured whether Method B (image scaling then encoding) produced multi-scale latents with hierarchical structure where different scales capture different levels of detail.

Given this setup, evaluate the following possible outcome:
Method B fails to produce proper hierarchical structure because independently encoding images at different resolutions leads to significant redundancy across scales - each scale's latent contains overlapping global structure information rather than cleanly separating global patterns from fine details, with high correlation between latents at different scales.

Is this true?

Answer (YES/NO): NO